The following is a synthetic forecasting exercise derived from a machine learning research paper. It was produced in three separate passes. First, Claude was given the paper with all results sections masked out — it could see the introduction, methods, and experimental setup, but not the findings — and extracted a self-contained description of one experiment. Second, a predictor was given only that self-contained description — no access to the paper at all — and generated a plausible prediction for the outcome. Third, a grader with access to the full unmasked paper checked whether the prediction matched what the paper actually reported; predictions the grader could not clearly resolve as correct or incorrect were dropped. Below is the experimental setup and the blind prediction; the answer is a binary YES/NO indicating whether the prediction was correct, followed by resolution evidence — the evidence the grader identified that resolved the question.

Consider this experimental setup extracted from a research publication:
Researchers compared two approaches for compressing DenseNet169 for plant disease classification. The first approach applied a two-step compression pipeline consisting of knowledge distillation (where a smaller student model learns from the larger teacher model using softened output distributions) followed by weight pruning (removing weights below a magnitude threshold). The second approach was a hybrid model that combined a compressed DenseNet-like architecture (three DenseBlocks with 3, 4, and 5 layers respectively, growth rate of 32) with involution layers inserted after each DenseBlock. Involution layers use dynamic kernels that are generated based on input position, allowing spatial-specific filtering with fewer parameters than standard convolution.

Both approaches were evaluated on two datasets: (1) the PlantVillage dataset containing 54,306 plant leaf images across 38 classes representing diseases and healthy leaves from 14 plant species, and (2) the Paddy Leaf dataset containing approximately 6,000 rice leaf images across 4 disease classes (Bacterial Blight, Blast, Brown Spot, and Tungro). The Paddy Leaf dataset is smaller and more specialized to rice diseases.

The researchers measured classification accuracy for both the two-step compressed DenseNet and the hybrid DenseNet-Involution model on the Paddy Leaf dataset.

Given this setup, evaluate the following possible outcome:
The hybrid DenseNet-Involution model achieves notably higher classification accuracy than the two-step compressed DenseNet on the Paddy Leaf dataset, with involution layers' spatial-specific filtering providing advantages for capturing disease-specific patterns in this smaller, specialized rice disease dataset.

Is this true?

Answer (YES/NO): NO